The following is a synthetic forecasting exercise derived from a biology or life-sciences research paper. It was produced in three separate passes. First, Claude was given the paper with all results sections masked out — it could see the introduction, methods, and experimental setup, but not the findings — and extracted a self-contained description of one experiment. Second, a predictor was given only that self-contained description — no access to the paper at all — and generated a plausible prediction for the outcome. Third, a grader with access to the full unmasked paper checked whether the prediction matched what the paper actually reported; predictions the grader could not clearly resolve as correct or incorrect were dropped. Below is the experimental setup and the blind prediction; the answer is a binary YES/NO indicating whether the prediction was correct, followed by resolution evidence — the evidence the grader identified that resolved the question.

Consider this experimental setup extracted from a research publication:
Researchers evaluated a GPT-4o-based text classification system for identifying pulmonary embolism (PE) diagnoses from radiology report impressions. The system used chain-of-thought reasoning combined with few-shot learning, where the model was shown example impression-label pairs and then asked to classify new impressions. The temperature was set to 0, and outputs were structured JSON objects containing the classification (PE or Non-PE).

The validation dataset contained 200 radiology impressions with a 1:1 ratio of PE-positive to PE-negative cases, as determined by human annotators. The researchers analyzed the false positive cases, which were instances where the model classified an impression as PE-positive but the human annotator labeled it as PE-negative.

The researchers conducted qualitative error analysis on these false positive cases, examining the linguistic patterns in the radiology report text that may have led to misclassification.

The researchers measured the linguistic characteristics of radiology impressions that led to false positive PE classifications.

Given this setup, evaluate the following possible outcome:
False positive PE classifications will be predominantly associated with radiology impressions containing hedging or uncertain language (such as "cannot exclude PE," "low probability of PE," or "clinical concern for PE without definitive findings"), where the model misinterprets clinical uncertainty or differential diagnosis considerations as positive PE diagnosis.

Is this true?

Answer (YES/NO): YES